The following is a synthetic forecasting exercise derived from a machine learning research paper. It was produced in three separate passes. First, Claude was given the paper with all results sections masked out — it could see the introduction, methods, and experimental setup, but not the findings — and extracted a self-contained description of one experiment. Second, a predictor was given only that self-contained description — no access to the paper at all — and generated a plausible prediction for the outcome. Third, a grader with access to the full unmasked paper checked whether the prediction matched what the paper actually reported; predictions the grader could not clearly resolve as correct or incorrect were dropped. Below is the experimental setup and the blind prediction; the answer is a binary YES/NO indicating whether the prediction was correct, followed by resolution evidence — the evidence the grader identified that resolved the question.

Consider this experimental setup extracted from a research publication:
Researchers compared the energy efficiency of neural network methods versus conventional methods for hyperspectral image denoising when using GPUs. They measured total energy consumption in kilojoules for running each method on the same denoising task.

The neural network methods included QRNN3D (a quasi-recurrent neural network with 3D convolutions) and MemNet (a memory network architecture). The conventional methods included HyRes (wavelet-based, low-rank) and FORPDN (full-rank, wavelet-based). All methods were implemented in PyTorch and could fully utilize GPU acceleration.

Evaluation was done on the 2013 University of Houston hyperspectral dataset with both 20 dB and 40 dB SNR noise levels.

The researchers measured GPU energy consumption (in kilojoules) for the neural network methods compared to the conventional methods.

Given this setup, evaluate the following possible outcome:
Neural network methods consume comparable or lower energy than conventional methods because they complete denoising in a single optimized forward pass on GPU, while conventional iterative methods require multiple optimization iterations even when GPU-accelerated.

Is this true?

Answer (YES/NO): NO